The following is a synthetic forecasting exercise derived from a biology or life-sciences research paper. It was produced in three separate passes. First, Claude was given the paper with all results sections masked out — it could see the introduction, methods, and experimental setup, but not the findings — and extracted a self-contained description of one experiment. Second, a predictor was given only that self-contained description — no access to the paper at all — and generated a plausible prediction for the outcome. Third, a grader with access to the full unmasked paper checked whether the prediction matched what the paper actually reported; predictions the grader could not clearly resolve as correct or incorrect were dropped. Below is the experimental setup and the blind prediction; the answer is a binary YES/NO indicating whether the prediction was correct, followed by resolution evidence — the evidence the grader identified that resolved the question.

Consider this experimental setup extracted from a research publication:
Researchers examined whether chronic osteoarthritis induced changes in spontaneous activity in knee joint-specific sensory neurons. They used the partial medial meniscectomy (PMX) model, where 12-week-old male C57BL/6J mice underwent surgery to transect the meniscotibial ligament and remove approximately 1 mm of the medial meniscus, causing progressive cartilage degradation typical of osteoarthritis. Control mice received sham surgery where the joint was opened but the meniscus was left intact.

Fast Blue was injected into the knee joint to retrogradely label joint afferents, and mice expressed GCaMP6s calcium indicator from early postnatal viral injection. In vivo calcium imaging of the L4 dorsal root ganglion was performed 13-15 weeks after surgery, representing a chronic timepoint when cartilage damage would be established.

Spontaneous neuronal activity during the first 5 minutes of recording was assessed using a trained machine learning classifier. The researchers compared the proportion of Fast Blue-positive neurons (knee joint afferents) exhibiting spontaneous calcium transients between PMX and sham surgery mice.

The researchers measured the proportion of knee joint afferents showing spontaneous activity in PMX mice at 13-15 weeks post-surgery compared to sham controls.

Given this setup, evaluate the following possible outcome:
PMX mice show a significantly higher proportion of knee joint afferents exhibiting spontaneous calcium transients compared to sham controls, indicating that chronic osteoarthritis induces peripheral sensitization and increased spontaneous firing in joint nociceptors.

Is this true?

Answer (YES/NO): NO